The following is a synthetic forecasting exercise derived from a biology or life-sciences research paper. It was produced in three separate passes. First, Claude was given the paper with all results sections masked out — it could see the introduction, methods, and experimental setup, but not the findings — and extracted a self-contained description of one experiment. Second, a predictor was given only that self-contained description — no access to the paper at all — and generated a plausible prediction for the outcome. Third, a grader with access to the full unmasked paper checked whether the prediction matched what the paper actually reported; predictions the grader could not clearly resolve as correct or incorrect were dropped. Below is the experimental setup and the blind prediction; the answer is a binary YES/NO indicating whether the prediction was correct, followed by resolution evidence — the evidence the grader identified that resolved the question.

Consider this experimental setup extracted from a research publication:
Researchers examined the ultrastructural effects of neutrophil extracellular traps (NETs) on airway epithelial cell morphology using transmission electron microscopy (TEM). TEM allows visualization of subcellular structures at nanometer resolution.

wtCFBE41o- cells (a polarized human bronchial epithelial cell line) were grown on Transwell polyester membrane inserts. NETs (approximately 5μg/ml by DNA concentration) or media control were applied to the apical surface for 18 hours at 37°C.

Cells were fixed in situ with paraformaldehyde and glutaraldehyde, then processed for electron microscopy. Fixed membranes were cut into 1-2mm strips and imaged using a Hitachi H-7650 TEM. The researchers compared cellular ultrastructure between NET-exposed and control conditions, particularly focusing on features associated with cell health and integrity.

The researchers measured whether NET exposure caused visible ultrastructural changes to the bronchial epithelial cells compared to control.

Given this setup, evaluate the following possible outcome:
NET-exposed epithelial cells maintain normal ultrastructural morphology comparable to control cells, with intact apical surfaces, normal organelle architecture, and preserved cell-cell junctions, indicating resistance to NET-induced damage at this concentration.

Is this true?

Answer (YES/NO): NO